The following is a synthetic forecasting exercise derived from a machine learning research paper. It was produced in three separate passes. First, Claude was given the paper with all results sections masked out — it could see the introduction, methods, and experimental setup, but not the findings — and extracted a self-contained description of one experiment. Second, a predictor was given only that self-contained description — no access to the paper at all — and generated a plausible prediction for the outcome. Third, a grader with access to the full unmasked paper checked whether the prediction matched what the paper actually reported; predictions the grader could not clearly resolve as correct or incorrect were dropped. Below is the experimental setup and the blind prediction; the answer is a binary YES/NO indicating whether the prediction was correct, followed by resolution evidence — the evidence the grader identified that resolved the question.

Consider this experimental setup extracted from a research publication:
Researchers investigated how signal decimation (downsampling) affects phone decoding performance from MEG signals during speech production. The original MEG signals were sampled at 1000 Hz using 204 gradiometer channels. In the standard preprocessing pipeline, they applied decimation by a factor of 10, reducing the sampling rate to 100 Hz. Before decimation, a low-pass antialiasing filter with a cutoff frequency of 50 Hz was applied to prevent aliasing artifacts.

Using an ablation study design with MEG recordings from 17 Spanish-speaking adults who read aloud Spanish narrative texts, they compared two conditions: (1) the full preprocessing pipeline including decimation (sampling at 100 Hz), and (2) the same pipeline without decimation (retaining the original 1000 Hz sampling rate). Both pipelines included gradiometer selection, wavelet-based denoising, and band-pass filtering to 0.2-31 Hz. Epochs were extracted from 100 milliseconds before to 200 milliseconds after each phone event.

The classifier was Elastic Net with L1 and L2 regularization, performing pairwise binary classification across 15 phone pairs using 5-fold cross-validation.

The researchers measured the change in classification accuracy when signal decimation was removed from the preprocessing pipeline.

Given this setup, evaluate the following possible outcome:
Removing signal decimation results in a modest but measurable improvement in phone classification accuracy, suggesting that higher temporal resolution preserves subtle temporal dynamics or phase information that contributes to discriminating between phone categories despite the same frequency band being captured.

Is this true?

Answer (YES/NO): NO